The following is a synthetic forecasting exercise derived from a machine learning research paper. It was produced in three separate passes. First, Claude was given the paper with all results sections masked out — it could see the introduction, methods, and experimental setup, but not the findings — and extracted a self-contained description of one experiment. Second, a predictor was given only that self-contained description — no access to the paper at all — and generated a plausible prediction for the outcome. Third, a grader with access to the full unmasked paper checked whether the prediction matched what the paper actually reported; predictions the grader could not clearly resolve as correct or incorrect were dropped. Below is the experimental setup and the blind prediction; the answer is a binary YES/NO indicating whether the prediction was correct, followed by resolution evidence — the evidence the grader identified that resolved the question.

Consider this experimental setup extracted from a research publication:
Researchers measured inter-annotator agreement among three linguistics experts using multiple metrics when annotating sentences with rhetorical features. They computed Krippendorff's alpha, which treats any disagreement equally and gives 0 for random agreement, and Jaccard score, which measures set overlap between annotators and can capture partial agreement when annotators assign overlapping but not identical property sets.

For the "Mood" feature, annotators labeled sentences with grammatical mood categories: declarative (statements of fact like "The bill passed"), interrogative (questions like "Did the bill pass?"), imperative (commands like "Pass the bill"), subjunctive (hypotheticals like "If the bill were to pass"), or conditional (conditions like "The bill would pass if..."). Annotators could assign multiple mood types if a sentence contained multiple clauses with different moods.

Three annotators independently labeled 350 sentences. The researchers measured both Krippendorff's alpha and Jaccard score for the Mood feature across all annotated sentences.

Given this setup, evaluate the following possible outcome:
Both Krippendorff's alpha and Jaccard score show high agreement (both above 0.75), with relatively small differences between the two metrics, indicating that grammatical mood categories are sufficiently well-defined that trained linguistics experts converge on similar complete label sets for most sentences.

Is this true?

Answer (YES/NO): NO